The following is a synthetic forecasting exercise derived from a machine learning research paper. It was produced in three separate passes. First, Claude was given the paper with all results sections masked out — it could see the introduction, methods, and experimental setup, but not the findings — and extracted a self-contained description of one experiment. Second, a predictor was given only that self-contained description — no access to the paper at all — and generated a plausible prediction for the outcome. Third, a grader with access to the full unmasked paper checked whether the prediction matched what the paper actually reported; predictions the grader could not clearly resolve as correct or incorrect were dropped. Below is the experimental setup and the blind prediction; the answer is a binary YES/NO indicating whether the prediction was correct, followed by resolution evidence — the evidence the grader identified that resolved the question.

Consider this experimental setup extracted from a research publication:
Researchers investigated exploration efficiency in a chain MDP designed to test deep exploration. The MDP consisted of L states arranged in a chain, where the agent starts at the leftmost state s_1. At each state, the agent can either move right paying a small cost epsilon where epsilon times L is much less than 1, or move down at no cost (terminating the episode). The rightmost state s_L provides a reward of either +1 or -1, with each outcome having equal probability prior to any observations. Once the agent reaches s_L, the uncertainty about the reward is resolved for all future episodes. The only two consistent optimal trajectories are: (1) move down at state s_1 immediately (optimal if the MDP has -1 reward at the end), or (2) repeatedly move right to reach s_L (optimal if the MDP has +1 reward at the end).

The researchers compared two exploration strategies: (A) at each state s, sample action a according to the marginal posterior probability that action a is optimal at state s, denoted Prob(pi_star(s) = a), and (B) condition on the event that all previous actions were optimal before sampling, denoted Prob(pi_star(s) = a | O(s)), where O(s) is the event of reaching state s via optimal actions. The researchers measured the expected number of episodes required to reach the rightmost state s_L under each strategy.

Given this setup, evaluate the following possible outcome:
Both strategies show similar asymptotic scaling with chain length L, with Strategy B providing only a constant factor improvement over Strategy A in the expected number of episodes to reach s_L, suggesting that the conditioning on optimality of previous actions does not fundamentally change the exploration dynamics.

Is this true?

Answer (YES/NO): NO